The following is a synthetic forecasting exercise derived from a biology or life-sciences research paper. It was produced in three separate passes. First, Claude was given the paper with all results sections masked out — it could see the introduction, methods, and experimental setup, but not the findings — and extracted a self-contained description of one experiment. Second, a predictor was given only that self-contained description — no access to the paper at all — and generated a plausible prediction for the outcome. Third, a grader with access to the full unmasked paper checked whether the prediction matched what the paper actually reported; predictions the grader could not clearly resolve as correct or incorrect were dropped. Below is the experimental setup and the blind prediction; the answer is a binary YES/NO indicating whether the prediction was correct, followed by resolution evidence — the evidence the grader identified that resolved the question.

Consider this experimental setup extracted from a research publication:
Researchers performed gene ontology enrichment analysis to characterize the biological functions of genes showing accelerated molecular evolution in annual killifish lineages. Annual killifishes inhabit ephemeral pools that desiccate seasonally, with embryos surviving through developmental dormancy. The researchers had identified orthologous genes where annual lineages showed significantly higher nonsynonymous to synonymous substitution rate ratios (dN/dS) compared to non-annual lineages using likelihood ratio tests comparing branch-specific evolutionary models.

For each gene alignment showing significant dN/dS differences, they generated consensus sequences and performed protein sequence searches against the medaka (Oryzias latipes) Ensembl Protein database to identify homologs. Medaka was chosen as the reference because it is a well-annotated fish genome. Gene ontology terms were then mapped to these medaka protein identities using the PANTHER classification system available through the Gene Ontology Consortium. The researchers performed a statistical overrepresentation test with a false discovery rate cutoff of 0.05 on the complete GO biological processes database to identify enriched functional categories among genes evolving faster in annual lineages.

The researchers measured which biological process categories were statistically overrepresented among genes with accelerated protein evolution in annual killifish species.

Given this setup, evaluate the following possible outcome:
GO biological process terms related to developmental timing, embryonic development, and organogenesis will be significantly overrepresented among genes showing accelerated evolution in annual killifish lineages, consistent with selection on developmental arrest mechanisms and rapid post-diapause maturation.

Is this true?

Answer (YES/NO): NO